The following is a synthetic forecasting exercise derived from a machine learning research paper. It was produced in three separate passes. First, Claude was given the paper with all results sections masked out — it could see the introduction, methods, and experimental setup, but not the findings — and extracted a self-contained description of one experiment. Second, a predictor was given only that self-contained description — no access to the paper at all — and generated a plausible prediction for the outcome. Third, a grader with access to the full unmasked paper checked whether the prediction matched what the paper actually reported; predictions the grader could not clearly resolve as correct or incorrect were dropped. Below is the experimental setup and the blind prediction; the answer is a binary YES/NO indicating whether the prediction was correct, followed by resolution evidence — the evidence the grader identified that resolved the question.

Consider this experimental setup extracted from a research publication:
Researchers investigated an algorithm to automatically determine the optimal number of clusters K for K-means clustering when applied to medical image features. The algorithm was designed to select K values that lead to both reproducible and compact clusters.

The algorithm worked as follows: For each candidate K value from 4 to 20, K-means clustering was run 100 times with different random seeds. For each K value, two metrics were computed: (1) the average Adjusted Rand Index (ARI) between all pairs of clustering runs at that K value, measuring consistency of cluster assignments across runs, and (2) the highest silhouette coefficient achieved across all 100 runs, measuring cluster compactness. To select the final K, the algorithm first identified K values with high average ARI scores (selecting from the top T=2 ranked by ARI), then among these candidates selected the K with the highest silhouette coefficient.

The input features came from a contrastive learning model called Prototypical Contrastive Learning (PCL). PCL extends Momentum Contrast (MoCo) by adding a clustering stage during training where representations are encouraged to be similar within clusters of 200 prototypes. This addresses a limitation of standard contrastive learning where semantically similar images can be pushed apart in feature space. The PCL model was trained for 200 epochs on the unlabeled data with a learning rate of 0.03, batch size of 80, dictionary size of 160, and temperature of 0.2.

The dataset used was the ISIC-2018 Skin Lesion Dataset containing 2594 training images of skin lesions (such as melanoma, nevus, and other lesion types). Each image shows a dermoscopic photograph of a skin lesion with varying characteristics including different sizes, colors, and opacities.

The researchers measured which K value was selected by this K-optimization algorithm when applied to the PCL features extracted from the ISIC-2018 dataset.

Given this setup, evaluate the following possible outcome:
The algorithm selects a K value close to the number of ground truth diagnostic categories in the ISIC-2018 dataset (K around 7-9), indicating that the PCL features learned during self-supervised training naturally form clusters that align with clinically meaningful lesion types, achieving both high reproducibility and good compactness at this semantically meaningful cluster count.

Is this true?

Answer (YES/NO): YES